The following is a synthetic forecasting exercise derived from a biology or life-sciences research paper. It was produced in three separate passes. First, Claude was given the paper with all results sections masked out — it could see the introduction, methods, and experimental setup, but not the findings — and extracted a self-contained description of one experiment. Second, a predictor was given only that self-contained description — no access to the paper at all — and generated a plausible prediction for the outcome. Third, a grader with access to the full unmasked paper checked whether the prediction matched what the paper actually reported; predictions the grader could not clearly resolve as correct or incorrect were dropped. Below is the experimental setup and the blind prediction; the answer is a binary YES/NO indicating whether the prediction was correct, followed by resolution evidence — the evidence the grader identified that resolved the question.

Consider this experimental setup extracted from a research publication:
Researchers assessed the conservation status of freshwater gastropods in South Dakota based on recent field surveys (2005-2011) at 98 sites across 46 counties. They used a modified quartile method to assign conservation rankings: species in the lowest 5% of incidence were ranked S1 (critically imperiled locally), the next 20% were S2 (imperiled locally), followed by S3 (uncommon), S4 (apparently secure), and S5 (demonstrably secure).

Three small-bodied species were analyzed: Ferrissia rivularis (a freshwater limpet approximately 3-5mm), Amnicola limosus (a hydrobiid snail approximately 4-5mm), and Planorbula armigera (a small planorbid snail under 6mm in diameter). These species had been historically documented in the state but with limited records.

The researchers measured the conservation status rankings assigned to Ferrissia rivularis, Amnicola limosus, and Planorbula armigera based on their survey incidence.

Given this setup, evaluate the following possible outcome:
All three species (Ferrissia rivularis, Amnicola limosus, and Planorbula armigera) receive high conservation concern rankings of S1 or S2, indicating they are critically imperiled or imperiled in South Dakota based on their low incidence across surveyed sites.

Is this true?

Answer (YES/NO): YES